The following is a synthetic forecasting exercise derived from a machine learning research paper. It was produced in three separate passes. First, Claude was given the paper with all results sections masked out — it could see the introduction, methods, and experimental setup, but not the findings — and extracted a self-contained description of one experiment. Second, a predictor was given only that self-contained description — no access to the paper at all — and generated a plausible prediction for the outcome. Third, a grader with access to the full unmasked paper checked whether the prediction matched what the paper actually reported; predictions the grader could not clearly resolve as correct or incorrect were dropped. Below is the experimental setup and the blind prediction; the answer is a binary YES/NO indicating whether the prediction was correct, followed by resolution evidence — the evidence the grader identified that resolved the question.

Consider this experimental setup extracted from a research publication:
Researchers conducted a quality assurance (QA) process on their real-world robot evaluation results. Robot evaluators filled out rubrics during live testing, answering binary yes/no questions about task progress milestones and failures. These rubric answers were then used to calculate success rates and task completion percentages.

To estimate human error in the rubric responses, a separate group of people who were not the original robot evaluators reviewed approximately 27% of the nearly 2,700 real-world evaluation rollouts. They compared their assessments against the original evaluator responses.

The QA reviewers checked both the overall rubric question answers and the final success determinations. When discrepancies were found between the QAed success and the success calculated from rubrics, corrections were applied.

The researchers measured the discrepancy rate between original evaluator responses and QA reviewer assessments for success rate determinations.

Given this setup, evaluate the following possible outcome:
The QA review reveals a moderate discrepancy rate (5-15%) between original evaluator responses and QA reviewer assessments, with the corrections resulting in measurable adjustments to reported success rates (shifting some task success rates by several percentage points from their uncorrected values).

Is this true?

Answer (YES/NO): NO